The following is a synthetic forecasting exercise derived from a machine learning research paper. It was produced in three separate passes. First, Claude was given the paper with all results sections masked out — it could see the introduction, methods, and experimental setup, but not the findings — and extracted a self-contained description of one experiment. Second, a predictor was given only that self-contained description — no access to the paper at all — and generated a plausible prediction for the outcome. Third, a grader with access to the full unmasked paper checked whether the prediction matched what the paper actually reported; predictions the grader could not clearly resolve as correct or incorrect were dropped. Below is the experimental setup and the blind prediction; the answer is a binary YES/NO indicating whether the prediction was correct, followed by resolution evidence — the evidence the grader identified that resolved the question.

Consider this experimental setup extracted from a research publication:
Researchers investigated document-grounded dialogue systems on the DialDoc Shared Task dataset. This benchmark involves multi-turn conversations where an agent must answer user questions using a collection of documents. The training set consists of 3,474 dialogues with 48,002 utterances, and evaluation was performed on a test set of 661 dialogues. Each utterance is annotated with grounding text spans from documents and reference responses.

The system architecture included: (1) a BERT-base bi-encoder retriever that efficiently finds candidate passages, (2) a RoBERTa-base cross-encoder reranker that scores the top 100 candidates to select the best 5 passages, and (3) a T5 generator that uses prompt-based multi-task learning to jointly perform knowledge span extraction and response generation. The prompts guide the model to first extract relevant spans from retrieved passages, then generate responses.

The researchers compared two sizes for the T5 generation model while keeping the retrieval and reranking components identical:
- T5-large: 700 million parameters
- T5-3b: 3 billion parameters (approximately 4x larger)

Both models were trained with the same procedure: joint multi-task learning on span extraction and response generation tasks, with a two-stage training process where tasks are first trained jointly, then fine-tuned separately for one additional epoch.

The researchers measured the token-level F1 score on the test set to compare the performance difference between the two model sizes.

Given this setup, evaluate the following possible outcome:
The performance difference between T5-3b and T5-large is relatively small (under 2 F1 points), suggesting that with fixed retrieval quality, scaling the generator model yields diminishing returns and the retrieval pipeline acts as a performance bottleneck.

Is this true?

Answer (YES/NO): NO